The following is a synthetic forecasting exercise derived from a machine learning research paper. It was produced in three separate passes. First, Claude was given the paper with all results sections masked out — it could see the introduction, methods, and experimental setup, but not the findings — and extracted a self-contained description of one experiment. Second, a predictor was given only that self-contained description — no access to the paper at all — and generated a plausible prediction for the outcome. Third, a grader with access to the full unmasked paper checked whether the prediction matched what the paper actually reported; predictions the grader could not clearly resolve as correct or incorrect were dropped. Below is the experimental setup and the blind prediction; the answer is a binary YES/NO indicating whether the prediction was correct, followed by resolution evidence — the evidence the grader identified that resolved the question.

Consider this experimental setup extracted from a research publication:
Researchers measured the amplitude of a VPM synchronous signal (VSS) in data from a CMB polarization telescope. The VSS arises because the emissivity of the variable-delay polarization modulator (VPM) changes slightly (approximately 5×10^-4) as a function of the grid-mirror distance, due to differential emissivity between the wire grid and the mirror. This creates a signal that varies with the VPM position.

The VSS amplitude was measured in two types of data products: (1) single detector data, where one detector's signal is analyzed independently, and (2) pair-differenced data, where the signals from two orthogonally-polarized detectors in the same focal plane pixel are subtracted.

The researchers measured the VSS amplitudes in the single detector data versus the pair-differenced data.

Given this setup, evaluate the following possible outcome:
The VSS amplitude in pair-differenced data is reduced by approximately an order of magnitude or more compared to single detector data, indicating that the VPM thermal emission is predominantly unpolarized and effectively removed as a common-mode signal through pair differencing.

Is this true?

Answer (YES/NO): NO